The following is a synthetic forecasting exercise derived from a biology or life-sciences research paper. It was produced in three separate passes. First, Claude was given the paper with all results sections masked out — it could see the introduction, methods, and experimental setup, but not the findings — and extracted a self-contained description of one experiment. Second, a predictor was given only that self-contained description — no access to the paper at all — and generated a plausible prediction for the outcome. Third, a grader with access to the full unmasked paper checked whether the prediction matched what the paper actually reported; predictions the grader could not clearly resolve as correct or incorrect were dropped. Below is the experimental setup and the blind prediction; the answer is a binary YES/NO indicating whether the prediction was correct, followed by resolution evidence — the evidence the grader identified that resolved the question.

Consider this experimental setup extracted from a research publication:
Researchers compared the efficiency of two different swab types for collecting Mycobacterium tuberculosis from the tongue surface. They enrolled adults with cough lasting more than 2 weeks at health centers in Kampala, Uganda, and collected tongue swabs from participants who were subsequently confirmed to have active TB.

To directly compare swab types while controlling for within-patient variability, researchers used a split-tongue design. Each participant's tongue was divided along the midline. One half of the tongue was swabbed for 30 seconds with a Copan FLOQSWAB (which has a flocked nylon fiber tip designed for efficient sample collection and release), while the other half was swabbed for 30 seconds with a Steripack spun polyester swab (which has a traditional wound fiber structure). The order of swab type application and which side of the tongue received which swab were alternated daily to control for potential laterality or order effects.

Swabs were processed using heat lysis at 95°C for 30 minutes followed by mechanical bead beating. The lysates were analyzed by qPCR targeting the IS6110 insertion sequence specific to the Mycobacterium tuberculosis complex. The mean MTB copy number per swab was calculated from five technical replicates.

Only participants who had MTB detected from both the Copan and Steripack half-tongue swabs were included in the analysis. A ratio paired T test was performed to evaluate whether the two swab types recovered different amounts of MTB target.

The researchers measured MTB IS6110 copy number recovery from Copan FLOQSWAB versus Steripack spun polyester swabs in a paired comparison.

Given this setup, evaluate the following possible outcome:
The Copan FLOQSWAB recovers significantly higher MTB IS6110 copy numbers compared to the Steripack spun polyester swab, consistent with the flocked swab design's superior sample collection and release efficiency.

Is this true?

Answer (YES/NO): NO